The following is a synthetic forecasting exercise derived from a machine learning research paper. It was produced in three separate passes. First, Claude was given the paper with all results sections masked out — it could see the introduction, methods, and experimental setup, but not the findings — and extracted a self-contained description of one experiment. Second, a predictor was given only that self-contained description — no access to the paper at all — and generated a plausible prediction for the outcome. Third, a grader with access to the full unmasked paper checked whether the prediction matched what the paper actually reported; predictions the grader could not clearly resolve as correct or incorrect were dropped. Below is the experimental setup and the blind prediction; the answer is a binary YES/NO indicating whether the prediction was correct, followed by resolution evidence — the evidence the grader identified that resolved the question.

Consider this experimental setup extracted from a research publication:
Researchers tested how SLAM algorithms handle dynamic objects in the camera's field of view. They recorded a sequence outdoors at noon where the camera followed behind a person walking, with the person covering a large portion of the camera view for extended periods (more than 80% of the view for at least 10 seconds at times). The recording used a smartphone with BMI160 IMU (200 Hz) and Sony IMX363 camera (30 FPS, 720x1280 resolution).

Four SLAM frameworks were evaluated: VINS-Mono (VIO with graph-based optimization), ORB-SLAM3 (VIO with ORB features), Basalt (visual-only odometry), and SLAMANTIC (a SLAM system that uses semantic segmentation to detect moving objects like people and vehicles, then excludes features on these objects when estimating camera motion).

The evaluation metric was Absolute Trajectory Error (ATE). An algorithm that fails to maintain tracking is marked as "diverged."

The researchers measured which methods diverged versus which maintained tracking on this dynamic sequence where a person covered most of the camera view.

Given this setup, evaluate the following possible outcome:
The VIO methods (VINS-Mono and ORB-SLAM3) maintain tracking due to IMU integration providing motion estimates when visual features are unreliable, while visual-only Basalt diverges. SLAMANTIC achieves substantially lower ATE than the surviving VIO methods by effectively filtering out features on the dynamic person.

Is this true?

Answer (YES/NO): NO